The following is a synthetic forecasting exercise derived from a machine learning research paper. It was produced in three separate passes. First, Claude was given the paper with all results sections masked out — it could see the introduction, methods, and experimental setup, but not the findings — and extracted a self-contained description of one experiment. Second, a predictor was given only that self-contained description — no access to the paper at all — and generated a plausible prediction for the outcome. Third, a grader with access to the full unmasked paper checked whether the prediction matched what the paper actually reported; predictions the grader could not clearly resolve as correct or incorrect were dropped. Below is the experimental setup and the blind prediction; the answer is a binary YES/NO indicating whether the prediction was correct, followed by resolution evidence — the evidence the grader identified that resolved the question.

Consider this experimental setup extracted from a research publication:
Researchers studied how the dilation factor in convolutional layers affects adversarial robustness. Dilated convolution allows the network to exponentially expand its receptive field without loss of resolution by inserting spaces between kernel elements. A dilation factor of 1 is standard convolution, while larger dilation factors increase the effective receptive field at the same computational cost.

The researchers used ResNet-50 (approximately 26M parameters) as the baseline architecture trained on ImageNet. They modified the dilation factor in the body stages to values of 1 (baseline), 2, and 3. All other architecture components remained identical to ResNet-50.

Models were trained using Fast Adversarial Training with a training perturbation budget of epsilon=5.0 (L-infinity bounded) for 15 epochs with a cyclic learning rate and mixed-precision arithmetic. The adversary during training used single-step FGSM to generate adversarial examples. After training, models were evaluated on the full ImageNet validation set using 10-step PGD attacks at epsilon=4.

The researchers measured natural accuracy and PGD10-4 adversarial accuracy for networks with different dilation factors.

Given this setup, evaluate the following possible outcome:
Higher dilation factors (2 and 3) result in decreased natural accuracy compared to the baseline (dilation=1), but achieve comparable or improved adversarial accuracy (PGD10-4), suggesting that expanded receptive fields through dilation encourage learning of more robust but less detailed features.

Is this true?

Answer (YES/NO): NO